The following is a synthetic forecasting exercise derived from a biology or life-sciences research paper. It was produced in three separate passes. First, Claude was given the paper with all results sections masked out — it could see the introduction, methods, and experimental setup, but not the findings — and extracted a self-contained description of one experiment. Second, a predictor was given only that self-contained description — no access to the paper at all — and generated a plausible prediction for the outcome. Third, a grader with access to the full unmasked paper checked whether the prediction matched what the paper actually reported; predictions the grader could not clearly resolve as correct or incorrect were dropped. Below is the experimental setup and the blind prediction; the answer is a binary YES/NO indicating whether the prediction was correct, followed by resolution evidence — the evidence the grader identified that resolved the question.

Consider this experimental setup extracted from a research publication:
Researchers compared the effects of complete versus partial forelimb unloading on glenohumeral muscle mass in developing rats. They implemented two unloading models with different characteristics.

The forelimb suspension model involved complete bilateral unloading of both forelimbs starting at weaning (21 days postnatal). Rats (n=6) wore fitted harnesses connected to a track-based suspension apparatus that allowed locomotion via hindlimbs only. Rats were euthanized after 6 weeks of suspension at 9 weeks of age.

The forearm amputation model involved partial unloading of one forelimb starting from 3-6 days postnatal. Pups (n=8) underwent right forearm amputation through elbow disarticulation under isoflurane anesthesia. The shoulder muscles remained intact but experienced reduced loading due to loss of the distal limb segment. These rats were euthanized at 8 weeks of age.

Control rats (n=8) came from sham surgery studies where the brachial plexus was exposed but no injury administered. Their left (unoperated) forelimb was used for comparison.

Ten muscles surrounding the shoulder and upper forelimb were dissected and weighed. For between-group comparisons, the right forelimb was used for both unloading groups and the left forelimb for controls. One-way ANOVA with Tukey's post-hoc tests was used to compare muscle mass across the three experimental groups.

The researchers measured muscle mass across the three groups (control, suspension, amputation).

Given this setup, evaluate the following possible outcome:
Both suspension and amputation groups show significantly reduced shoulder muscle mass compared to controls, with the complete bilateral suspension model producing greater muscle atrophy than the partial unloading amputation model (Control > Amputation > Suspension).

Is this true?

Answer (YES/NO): NO